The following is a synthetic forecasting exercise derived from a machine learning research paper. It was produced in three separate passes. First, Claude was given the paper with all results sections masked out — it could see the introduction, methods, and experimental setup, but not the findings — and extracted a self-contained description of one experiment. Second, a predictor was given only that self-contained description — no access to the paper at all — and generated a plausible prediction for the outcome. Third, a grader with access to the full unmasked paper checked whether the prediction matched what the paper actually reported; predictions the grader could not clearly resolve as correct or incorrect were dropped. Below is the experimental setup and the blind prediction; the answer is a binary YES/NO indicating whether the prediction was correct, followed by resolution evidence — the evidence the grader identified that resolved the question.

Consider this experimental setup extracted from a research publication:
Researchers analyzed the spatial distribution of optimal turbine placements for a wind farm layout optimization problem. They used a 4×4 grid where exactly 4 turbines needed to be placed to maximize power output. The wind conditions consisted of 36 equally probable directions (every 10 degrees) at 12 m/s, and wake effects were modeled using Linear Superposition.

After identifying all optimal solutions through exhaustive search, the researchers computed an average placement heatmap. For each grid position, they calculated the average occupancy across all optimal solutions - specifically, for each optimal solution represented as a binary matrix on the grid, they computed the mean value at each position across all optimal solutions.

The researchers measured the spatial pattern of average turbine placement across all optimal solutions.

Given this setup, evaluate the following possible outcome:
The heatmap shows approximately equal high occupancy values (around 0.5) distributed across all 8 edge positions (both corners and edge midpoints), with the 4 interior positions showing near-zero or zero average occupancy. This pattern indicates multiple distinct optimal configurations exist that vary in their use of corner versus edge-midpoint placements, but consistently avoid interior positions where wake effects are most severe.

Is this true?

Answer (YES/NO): NO